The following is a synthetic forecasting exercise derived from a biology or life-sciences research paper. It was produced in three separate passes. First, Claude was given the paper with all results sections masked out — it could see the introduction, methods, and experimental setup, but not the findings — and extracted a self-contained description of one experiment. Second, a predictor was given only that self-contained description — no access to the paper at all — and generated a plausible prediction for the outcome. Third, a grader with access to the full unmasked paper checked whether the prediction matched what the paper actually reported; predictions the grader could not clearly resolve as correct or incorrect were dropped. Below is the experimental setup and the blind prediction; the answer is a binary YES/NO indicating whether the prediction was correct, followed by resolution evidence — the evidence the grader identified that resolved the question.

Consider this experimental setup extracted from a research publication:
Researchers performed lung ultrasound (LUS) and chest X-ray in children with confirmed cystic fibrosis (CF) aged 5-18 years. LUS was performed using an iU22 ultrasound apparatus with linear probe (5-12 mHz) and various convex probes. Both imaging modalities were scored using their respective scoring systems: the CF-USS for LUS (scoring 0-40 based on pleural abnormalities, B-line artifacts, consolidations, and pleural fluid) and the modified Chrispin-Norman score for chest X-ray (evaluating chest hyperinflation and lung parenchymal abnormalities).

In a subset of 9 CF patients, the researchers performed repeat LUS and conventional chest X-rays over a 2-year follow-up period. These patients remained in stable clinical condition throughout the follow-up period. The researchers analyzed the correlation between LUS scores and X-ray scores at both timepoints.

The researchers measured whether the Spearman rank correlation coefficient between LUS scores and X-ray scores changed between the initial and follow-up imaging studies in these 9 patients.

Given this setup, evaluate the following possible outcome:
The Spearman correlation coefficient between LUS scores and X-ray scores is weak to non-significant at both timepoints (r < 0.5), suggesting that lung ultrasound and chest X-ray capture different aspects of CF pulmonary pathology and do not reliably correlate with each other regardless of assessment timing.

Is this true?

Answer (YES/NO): NO